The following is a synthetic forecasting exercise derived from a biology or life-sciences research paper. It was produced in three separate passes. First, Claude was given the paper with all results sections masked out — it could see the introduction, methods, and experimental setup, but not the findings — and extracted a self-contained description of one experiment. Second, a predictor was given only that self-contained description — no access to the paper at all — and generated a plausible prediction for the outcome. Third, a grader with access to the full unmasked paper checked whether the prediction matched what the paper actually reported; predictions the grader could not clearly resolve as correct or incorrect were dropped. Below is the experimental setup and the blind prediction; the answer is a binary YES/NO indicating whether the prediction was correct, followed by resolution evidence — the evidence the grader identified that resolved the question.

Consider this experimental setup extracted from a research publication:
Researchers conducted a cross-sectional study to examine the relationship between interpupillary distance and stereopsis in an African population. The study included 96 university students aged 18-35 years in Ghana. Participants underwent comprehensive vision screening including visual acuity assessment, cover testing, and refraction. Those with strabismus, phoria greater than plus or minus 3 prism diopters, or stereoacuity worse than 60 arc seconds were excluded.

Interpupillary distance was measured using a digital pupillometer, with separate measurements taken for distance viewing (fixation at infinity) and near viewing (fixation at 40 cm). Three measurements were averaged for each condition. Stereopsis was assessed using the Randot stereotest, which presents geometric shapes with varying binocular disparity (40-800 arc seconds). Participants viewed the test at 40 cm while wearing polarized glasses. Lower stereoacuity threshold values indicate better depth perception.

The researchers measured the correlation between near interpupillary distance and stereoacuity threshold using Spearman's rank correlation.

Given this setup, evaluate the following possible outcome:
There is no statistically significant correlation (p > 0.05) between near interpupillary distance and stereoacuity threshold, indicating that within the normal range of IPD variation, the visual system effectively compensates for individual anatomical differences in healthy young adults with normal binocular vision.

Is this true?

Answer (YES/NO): NO